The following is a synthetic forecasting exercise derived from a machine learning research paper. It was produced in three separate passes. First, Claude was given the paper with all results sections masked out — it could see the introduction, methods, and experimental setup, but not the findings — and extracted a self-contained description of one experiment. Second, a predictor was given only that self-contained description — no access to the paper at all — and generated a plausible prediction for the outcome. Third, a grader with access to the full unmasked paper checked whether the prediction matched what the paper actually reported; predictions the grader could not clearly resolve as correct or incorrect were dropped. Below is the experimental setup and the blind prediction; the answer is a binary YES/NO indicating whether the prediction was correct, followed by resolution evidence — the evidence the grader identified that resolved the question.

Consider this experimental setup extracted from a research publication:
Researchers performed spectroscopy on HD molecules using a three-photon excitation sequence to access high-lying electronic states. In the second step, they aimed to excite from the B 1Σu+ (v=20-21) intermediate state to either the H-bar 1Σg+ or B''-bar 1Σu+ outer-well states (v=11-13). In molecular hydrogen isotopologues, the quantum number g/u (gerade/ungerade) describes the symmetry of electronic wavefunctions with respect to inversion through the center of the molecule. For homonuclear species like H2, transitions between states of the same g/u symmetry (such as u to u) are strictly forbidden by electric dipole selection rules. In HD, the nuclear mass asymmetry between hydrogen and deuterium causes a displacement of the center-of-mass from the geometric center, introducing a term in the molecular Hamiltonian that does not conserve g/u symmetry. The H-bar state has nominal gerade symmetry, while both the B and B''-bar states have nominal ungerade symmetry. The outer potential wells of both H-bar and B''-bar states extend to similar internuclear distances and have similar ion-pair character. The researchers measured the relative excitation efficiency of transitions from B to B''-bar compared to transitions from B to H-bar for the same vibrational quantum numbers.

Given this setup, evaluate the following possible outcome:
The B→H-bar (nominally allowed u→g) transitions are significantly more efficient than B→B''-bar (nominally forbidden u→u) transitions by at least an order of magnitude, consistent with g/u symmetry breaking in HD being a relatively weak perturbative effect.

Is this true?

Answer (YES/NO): NO